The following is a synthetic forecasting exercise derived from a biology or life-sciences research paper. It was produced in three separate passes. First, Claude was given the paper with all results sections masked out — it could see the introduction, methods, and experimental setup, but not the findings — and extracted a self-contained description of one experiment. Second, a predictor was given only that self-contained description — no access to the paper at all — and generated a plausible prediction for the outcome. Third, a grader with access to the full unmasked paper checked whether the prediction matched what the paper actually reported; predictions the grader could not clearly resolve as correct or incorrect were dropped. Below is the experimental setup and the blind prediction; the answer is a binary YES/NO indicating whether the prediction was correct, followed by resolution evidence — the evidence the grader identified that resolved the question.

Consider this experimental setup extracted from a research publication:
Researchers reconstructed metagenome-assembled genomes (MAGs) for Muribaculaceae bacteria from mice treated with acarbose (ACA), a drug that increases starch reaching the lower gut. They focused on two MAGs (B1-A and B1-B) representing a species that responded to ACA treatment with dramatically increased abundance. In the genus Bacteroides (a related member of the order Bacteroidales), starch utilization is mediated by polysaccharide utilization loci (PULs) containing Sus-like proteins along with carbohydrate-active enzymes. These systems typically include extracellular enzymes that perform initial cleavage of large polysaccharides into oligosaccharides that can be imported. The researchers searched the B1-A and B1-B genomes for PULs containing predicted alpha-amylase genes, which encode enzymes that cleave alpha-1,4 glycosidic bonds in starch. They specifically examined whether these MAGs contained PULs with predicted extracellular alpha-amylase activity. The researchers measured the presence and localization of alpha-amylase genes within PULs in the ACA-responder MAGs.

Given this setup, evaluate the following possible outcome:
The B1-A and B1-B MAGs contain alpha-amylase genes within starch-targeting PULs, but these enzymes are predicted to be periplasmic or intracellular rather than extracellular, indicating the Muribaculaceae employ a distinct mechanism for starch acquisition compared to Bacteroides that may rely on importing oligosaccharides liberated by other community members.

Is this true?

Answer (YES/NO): NO